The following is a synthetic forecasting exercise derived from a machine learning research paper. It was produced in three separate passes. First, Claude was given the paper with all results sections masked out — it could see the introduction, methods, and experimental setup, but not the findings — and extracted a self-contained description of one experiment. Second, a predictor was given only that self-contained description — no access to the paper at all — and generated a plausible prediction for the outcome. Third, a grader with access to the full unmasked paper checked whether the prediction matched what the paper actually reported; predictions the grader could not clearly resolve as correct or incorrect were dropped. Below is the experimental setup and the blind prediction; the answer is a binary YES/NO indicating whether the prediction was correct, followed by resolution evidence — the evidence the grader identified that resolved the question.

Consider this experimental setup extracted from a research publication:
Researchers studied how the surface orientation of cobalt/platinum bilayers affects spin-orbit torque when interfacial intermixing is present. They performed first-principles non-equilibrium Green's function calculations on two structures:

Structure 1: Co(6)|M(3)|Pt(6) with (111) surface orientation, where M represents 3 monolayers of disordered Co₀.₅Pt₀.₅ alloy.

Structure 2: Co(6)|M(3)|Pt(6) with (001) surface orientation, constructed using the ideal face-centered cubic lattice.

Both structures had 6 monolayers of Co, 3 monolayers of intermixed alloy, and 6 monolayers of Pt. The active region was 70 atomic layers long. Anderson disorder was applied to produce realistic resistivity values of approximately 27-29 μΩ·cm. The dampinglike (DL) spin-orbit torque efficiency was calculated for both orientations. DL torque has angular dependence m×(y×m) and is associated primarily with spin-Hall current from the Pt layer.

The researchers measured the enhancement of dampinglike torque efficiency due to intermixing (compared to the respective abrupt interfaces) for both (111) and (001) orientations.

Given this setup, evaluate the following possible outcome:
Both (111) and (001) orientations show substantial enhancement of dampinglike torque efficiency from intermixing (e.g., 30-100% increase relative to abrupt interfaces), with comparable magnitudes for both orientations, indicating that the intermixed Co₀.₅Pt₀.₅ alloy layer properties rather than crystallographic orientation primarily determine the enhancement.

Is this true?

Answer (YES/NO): NO